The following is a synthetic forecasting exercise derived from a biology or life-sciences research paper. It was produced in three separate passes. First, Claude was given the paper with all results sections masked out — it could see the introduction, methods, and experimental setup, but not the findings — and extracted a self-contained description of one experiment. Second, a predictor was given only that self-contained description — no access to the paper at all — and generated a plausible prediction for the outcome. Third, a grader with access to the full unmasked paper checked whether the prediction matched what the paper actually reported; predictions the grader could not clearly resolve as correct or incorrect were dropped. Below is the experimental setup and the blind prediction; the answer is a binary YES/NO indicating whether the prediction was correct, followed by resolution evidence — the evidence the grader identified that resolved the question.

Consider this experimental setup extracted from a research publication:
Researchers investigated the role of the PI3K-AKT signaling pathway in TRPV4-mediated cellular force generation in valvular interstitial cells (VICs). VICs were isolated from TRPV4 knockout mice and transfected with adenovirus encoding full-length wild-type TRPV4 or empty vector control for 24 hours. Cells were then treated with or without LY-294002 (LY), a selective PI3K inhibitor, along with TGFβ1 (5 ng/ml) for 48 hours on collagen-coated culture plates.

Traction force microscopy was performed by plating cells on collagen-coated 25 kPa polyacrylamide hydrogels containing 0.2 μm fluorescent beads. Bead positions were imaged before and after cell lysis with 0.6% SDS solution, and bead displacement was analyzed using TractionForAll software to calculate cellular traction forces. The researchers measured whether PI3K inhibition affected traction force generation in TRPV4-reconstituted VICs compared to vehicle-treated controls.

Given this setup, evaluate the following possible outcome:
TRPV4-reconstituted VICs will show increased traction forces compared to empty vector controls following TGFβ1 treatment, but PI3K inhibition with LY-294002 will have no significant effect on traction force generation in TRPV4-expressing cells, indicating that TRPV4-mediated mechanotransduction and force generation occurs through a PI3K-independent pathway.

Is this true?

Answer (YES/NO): NO